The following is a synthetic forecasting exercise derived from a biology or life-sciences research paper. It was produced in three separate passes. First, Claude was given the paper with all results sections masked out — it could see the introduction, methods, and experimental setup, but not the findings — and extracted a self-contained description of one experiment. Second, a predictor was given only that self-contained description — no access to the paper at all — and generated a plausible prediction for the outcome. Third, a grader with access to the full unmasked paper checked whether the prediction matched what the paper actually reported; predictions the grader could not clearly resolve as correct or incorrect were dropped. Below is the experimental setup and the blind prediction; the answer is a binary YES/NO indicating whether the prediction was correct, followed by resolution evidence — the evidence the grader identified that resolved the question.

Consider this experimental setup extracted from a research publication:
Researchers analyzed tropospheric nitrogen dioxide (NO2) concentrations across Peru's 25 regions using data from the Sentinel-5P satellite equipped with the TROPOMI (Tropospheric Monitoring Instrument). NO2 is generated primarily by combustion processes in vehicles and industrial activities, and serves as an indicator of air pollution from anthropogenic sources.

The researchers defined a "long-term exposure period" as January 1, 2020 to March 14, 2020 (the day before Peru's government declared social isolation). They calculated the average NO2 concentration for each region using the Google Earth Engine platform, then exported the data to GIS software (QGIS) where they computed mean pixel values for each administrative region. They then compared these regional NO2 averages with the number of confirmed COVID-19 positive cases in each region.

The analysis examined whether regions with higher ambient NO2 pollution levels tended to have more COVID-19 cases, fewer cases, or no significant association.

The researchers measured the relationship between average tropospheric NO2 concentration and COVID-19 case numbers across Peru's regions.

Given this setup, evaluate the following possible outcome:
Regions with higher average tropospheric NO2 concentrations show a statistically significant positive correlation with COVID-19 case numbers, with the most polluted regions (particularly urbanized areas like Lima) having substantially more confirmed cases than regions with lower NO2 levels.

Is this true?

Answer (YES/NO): NO